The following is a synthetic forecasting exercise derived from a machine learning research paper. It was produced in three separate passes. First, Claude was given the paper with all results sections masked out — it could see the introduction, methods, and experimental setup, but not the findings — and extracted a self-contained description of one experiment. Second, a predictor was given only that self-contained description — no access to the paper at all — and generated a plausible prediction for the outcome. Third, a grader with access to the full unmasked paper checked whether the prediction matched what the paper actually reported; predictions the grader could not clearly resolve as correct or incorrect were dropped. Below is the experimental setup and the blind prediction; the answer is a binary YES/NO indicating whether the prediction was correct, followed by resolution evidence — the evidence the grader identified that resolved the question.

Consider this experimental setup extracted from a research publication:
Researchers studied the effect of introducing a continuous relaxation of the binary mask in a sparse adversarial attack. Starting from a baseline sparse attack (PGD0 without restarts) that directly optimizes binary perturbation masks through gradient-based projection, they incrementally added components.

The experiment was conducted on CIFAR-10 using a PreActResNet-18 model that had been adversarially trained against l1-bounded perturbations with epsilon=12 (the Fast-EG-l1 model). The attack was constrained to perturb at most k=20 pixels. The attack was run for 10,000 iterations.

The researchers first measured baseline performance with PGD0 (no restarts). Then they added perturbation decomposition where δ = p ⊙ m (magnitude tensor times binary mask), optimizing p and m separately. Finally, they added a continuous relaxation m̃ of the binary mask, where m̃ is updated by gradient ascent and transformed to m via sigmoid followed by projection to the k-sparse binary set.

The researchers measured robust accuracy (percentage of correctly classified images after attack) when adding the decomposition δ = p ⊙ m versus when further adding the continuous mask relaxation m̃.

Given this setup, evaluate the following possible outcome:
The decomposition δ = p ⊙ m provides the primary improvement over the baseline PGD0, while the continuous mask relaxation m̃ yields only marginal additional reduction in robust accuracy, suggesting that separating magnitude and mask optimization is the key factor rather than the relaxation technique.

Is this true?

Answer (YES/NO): NO